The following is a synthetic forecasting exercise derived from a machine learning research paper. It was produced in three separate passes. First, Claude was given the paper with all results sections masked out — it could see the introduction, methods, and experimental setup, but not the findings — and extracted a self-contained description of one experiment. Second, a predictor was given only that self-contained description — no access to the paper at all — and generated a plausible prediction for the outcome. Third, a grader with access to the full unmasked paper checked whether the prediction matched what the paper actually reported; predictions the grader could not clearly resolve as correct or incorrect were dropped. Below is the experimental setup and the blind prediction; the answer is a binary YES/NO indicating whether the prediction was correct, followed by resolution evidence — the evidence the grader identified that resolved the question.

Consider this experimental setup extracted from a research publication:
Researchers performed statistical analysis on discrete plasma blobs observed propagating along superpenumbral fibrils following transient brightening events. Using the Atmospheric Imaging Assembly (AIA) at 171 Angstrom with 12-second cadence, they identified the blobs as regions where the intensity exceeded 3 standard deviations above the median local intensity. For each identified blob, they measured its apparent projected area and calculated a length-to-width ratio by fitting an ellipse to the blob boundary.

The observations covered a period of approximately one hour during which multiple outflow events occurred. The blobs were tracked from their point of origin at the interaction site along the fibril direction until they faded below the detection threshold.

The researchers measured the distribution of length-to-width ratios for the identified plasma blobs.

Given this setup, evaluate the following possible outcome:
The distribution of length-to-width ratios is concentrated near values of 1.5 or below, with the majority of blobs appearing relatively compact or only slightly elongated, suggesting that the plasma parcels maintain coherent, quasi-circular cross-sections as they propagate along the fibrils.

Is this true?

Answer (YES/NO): NO